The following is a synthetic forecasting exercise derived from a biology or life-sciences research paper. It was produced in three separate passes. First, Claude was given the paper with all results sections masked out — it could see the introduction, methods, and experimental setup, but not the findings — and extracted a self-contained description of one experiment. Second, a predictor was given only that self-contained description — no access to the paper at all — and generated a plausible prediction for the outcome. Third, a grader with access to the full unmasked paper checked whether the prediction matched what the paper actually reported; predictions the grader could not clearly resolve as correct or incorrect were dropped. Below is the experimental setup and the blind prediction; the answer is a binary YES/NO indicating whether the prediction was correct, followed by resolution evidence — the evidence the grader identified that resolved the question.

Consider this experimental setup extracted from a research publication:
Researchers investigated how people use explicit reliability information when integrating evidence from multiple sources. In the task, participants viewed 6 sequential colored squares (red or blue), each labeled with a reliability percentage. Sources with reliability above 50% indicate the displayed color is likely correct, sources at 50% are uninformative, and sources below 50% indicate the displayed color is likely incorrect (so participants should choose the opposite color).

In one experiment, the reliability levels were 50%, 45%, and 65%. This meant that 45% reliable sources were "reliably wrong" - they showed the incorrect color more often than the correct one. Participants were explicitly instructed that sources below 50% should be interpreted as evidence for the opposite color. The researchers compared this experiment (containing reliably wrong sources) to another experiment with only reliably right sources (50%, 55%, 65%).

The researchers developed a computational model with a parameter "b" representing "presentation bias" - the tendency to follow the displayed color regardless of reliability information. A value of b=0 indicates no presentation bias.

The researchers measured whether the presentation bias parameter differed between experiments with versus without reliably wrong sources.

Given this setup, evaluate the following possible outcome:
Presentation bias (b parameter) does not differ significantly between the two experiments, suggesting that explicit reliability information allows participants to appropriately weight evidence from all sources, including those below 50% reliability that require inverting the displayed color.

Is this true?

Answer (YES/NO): NO